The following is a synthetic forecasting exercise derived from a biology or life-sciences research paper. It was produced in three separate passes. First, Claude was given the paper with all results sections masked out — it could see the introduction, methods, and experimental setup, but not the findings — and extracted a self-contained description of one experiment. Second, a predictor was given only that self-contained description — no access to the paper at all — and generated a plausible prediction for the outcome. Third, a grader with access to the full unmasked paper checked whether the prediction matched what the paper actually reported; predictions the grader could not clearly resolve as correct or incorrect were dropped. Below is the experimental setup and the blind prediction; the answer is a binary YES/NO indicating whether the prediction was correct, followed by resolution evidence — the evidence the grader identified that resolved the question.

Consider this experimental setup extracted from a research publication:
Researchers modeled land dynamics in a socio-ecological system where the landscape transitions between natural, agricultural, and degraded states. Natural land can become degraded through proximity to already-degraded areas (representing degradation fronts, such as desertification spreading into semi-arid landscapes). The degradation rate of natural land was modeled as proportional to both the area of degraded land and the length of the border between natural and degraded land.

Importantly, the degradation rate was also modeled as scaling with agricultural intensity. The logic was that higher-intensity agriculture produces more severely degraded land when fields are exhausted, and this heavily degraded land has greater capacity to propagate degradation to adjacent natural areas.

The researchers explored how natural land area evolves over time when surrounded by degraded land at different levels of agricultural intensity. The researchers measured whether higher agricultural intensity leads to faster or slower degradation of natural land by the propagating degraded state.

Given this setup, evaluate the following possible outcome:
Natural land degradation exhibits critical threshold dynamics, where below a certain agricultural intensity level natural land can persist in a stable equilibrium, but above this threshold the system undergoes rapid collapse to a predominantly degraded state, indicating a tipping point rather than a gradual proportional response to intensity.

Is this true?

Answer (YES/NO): NO